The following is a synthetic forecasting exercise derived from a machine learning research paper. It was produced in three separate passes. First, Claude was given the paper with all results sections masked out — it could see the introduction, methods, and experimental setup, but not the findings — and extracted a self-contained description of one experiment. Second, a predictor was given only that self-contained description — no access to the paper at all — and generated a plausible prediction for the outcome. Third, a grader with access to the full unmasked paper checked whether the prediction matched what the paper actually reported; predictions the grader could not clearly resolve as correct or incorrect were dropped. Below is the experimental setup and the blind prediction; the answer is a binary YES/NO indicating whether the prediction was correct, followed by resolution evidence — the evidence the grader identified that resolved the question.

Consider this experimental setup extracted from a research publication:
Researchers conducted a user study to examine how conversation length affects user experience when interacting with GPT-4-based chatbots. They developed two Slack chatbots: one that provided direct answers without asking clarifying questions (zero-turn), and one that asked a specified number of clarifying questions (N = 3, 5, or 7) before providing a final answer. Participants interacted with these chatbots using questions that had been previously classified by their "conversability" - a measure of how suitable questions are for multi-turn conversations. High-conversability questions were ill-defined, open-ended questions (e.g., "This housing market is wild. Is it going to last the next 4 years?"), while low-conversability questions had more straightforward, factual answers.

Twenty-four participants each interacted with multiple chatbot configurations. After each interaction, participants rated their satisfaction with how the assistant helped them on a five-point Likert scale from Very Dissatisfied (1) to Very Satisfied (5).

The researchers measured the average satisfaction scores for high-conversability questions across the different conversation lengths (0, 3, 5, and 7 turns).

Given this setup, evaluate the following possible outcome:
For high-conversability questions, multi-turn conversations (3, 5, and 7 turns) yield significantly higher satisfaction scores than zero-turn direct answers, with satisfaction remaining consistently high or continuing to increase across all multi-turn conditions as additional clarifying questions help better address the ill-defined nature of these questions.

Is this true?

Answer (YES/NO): NO